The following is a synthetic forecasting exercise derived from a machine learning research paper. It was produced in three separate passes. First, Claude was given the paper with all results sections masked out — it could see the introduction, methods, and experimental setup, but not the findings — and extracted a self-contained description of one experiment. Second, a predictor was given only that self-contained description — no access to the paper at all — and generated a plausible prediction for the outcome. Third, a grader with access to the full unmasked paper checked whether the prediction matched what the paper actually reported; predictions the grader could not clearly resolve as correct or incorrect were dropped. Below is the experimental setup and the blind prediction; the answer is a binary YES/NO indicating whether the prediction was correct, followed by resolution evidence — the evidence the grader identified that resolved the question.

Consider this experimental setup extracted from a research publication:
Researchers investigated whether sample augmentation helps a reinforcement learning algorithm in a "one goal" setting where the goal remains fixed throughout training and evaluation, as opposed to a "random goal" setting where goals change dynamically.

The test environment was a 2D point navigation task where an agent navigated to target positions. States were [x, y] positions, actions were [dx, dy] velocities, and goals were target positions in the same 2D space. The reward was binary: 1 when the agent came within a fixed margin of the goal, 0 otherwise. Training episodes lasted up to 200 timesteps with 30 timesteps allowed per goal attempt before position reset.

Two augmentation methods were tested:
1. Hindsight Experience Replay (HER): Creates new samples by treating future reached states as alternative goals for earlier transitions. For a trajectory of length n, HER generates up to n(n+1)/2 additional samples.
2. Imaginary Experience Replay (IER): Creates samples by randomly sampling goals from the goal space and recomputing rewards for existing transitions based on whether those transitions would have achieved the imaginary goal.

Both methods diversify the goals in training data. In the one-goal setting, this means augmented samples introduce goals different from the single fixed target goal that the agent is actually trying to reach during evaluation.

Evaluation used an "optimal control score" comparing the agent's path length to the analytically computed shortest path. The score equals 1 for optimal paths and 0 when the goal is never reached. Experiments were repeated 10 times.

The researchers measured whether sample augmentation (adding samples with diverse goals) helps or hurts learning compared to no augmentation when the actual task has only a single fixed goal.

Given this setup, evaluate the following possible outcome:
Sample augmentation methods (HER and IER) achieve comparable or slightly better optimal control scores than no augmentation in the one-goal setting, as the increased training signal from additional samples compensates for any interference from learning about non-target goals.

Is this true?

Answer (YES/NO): YES